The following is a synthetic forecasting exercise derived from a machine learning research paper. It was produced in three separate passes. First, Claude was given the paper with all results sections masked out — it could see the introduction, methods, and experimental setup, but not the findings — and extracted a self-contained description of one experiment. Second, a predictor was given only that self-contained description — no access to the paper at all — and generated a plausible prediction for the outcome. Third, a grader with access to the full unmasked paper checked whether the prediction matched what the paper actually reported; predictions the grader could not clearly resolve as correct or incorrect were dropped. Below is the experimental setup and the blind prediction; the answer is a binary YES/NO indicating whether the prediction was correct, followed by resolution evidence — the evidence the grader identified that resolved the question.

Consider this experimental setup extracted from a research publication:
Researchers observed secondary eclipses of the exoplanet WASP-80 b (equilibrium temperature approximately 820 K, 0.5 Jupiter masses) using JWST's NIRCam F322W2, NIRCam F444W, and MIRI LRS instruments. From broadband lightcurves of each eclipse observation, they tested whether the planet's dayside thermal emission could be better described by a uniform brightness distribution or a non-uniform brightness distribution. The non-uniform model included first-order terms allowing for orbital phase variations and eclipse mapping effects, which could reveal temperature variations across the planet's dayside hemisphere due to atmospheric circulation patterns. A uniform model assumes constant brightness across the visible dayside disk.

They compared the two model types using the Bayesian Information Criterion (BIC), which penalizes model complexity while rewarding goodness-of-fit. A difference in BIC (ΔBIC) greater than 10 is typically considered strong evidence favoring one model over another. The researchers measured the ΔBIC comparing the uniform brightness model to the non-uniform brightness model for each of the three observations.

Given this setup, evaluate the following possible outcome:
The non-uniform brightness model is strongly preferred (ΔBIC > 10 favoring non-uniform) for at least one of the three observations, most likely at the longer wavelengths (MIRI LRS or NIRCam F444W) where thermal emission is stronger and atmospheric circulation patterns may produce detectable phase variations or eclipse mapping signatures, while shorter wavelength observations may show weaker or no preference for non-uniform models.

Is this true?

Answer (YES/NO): NO